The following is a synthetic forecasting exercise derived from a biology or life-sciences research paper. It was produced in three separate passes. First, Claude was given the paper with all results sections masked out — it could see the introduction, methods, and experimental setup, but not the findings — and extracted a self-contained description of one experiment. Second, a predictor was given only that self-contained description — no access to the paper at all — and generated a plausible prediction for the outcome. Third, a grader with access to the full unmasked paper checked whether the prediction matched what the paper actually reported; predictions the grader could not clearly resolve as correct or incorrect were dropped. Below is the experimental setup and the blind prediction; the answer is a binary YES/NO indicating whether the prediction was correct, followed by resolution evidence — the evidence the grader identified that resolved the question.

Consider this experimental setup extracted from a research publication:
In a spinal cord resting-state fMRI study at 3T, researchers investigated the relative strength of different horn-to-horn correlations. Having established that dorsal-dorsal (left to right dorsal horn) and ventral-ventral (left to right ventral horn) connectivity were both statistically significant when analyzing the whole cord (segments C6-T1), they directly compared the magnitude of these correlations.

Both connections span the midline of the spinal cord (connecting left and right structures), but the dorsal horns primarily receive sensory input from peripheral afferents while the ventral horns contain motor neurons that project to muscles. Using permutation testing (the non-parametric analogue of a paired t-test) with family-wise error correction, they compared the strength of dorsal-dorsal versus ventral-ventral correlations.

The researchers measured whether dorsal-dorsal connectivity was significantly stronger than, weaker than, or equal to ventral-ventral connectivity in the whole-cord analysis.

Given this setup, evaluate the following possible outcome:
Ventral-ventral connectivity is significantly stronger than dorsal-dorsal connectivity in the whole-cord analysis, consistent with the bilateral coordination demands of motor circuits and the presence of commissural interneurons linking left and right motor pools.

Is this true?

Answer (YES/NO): NO